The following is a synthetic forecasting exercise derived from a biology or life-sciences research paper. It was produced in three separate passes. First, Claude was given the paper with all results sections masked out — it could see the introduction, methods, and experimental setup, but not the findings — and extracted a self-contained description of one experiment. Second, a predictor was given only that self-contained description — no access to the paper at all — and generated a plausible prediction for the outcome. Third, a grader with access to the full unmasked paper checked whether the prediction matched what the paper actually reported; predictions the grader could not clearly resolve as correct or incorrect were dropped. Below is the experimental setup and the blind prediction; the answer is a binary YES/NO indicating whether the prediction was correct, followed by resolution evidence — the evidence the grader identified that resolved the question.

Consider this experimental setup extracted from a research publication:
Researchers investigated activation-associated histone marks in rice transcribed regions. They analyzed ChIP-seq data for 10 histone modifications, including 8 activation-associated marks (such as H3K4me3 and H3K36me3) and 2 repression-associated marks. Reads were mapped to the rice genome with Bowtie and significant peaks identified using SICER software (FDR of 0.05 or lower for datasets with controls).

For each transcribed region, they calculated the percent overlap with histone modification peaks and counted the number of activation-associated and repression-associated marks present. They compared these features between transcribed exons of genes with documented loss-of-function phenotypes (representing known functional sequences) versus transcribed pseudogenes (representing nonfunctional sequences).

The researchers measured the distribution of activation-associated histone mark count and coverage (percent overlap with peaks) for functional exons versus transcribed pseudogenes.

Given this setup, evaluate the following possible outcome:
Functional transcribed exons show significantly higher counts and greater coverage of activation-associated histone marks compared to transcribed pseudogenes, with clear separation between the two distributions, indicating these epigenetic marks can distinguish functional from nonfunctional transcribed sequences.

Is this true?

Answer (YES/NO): NO